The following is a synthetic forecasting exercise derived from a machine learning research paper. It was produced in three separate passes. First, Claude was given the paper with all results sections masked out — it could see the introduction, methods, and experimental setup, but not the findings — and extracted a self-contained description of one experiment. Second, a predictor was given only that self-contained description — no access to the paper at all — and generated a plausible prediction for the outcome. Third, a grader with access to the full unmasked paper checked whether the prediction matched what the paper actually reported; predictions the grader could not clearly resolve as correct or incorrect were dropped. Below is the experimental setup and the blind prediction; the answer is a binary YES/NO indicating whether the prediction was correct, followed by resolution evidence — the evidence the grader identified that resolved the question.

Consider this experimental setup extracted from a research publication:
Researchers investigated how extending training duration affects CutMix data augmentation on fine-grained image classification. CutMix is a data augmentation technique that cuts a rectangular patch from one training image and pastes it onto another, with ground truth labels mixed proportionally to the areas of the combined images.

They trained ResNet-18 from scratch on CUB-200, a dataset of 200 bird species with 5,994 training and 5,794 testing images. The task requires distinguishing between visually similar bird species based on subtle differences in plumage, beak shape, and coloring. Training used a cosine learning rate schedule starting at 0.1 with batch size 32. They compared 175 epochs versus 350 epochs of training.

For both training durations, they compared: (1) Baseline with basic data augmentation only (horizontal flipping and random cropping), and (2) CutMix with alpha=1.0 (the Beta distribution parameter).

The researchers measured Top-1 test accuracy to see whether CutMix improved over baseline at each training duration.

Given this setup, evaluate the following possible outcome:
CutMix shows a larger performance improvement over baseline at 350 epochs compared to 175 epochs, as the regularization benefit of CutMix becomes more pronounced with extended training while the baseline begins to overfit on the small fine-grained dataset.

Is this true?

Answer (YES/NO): NO